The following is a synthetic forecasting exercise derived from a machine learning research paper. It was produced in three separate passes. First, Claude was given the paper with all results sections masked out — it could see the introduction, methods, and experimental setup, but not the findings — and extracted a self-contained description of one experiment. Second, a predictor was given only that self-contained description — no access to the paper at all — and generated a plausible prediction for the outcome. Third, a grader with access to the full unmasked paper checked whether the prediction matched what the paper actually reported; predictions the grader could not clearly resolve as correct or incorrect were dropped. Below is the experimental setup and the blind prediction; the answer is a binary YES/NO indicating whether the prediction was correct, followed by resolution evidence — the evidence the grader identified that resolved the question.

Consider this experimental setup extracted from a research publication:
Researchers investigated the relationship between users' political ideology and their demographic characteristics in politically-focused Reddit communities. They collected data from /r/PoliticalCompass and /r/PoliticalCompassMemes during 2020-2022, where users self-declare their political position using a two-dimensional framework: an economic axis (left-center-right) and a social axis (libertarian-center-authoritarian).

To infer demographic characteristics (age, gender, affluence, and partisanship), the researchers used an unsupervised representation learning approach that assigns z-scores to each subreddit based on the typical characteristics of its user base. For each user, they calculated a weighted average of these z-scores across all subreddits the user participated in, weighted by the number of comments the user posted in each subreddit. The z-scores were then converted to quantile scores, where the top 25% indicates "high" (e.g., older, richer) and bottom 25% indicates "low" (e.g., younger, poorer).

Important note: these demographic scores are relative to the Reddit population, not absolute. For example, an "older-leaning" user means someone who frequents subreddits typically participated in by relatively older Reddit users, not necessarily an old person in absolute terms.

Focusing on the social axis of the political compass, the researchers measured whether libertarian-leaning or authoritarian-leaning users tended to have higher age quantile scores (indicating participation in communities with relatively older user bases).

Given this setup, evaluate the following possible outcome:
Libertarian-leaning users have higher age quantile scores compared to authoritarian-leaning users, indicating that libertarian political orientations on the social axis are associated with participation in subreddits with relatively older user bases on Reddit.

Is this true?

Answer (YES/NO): YES